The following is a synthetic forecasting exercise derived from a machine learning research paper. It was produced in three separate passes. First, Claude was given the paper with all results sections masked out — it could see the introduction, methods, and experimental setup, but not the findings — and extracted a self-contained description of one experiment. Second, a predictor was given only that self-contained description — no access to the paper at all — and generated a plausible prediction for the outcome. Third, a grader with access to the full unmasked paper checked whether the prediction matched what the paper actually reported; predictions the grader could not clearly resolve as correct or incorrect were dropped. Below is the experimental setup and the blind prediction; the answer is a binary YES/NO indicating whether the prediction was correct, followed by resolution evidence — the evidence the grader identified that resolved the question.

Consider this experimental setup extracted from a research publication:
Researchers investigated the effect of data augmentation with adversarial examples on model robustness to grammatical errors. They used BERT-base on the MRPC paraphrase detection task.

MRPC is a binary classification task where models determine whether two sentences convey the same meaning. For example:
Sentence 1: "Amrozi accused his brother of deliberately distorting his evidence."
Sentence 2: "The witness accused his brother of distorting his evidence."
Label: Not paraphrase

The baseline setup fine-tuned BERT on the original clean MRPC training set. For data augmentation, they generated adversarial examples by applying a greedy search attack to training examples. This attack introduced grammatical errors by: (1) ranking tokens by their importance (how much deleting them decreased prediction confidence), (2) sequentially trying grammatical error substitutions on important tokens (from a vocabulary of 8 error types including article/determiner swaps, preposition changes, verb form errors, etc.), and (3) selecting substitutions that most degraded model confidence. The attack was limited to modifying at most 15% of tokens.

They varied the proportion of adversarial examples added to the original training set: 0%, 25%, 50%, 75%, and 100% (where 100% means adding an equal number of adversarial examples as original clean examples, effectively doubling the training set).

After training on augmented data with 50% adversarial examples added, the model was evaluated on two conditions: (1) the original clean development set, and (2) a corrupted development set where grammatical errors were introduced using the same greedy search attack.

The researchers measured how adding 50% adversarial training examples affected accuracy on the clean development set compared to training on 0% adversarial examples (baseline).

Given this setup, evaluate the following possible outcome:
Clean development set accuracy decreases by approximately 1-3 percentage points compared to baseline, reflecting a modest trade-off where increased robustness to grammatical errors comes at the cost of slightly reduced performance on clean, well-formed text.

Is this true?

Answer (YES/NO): NO